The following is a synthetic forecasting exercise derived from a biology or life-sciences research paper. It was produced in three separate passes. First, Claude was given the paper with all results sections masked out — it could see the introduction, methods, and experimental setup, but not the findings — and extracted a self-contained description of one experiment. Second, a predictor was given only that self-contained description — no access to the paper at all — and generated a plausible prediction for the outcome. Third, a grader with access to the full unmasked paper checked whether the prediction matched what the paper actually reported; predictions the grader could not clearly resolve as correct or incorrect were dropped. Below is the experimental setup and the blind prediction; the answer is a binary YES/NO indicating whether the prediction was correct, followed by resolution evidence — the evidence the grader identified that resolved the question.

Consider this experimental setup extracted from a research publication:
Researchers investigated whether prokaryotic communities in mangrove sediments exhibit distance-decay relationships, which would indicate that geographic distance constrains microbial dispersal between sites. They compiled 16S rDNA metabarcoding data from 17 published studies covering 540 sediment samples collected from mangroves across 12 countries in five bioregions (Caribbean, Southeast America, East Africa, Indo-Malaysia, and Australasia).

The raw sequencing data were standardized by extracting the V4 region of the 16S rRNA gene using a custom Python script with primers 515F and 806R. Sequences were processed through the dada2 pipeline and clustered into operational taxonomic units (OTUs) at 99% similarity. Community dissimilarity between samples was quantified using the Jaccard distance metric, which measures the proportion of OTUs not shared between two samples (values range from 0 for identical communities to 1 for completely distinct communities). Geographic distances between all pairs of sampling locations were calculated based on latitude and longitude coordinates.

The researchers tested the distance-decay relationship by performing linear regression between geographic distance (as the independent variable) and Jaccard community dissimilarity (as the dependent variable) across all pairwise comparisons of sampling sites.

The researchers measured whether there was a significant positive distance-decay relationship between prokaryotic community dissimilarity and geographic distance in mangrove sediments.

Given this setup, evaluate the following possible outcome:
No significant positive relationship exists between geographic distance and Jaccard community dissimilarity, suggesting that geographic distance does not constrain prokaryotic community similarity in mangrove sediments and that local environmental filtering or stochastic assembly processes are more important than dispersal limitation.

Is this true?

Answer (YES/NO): NO